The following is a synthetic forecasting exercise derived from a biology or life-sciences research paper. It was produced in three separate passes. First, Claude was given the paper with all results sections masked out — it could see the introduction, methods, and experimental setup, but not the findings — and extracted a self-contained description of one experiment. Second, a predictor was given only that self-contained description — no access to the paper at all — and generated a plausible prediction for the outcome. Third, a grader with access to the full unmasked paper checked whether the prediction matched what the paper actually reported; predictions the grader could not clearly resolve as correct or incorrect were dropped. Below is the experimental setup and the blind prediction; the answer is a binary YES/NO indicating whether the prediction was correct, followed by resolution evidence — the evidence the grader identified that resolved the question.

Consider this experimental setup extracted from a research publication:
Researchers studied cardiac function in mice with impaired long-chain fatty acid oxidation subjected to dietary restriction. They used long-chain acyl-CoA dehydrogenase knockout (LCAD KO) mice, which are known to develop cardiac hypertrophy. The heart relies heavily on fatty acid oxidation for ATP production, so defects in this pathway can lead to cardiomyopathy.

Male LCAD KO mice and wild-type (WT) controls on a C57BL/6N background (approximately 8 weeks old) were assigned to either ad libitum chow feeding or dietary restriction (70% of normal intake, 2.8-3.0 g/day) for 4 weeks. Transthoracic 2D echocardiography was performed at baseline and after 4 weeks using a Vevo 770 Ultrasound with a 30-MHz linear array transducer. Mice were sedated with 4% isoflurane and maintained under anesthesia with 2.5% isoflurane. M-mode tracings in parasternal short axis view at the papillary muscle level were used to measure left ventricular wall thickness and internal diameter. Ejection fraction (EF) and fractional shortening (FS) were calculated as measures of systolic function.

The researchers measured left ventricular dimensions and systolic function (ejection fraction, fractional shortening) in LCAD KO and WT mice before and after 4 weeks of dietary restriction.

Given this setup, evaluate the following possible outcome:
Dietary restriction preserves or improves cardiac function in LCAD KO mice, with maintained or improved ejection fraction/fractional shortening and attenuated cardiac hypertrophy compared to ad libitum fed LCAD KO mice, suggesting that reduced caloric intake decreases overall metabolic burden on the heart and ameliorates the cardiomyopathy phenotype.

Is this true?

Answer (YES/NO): NO